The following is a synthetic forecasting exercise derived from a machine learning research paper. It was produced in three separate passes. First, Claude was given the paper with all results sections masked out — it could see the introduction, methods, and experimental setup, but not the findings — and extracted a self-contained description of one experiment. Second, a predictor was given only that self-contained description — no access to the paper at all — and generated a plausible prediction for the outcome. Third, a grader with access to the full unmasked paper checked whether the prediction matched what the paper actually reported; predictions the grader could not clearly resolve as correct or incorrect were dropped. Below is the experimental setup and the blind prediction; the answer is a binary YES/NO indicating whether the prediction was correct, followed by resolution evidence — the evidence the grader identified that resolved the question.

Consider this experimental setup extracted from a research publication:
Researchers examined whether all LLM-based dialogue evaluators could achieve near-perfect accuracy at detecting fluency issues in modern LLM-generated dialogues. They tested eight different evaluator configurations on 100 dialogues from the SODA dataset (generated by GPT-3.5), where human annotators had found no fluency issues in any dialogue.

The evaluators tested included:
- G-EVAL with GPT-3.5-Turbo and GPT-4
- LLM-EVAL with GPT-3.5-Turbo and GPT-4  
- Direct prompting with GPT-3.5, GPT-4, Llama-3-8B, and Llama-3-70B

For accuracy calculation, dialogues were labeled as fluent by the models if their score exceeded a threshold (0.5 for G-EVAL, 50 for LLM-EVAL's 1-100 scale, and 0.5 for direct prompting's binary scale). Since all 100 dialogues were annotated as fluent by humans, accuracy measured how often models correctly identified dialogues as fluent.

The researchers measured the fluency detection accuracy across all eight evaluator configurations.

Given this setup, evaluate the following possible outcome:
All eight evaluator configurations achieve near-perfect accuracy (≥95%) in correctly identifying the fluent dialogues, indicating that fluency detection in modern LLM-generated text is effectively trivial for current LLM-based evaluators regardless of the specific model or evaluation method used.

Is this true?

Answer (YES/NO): YES